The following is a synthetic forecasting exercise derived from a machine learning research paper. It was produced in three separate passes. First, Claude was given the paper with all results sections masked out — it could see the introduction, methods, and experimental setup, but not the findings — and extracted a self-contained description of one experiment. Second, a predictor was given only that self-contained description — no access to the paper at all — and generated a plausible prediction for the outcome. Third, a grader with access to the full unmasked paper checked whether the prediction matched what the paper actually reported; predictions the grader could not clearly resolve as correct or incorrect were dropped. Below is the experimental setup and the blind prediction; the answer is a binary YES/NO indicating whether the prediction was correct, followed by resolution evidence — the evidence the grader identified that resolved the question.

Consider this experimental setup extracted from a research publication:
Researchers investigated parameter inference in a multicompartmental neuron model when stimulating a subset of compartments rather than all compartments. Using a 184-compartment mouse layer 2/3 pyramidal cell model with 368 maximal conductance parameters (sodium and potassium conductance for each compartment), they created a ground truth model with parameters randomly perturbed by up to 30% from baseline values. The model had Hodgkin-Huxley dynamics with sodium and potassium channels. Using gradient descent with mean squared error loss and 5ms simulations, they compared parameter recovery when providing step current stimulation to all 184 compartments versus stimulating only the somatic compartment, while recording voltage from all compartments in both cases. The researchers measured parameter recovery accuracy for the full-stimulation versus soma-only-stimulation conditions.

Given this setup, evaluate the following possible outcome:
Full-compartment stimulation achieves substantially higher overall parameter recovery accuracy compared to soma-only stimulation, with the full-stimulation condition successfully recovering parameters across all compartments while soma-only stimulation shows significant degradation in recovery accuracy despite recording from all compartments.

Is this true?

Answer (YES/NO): YES